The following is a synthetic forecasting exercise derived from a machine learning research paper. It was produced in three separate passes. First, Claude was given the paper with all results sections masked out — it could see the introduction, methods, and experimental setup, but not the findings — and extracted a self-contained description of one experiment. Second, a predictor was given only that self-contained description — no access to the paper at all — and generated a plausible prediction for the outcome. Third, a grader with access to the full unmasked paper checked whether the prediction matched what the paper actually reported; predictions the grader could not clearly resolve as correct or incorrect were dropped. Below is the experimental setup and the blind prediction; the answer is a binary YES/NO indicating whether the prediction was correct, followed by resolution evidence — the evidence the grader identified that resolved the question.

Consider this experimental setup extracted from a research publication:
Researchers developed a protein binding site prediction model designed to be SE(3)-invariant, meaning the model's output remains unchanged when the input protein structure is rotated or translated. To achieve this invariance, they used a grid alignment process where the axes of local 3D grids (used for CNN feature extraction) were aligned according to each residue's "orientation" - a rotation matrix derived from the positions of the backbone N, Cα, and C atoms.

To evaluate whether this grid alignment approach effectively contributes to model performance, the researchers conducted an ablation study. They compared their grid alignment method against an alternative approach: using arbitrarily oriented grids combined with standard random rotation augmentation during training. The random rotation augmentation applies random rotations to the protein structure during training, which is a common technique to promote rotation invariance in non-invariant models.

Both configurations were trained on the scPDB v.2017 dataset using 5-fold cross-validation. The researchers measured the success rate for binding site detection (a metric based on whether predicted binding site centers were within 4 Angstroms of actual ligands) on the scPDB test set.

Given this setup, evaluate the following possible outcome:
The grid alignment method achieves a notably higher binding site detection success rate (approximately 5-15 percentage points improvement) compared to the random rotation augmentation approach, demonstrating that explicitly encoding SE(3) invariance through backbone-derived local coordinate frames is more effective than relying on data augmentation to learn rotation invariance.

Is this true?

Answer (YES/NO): NO